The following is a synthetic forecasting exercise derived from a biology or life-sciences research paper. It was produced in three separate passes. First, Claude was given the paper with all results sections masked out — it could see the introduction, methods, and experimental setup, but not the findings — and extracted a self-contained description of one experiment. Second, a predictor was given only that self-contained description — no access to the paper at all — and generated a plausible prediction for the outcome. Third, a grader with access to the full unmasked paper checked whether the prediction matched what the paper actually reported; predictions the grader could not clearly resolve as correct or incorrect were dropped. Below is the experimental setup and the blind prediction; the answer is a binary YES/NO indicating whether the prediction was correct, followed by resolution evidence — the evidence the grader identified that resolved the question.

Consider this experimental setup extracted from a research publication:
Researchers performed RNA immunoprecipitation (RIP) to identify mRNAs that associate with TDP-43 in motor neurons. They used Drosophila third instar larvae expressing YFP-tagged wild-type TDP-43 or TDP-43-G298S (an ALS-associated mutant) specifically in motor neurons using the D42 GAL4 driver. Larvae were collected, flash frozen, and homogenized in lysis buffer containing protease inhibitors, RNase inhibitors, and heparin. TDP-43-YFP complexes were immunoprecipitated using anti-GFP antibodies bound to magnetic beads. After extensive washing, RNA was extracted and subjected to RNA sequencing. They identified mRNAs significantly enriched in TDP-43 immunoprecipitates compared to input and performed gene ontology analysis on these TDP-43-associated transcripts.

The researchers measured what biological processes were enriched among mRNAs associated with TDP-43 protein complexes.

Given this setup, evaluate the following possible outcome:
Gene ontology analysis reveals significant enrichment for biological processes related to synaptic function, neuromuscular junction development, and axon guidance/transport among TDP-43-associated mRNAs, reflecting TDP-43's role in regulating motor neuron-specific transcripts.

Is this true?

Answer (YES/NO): YES